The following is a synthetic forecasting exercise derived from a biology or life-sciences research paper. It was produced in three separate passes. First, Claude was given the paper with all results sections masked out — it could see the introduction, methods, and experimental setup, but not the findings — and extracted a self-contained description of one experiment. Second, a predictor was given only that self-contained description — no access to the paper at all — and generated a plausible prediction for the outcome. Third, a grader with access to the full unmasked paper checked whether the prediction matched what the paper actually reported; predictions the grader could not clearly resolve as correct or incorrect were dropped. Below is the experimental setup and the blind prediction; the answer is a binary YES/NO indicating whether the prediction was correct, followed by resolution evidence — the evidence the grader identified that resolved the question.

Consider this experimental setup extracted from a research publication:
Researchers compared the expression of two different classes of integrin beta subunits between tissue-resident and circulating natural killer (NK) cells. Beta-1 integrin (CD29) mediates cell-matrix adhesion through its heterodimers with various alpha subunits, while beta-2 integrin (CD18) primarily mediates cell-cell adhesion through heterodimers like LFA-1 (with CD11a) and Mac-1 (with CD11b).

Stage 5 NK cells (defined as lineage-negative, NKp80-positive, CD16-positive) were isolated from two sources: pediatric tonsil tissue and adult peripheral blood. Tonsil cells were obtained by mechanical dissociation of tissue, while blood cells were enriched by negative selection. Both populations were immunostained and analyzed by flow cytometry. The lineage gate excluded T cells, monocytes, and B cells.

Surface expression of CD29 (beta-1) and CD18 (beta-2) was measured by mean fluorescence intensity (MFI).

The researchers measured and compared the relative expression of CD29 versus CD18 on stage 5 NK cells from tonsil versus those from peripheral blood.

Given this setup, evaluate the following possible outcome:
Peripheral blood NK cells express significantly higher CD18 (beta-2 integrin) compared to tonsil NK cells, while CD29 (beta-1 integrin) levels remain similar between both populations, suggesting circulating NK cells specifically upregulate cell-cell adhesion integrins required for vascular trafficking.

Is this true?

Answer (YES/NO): NO